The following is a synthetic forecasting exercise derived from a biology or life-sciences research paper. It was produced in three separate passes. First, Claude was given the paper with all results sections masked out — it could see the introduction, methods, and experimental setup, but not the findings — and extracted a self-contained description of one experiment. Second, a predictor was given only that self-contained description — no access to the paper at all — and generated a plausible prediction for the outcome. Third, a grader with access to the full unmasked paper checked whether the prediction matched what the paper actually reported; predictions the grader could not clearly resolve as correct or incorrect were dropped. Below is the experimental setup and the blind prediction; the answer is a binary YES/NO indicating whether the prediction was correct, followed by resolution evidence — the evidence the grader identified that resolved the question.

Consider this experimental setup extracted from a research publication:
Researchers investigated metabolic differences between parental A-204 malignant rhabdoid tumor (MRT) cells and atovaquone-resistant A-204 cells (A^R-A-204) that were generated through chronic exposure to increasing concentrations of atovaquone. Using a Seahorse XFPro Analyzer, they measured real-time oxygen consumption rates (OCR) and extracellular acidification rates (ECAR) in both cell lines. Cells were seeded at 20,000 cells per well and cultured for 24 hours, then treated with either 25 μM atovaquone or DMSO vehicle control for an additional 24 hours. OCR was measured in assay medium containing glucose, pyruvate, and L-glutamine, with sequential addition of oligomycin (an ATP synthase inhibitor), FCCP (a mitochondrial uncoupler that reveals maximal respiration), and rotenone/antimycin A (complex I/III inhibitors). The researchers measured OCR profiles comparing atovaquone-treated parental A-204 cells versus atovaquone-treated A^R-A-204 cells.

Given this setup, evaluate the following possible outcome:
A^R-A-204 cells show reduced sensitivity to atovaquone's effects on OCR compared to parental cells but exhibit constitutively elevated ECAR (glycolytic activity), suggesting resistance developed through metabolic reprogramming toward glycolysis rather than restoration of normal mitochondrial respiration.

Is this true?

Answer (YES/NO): NO